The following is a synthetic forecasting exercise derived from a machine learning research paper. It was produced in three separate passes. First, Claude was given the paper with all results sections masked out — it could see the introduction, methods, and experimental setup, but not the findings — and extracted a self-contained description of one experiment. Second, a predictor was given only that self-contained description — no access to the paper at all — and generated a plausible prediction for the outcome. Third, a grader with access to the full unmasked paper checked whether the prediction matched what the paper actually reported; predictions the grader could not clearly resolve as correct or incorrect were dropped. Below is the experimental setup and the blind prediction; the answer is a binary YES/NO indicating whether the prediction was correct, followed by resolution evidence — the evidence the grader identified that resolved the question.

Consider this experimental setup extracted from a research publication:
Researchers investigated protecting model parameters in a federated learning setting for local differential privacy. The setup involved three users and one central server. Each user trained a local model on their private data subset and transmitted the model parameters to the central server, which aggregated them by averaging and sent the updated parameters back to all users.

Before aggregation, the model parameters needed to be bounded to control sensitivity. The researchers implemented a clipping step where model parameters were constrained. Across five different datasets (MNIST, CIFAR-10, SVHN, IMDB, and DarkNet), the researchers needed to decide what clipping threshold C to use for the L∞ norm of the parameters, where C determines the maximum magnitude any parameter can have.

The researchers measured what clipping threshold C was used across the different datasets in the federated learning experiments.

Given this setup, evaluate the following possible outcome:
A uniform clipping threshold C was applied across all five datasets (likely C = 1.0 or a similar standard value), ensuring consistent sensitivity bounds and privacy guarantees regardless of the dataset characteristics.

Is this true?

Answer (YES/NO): YES